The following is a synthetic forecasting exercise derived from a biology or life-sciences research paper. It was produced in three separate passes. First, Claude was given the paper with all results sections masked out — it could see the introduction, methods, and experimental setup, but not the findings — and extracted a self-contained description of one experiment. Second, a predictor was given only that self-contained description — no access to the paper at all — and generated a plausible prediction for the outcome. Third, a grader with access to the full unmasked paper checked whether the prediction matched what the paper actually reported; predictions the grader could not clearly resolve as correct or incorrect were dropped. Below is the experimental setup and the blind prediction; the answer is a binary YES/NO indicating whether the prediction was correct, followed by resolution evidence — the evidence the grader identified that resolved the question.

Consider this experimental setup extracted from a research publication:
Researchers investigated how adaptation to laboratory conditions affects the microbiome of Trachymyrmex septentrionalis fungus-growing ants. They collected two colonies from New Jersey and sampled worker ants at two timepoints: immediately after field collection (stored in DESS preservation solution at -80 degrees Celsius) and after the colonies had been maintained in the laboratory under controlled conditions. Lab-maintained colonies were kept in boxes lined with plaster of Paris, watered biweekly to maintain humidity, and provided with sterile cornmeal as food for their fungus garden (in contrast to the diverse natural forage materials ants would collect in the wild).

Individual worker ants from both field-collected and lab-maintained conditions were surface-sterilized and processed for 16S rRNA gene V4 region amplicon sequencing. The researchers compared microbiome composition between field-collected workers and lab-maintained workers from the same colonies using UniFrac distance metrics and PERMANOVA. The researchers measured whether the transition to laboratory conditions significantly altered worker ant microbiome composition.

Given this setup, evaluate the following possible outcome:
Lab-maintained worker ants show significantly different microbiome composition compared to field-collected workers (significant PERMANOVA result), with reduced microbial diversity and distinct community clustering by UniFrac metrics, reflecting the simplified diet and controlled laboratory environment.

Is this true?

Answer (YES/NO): NO